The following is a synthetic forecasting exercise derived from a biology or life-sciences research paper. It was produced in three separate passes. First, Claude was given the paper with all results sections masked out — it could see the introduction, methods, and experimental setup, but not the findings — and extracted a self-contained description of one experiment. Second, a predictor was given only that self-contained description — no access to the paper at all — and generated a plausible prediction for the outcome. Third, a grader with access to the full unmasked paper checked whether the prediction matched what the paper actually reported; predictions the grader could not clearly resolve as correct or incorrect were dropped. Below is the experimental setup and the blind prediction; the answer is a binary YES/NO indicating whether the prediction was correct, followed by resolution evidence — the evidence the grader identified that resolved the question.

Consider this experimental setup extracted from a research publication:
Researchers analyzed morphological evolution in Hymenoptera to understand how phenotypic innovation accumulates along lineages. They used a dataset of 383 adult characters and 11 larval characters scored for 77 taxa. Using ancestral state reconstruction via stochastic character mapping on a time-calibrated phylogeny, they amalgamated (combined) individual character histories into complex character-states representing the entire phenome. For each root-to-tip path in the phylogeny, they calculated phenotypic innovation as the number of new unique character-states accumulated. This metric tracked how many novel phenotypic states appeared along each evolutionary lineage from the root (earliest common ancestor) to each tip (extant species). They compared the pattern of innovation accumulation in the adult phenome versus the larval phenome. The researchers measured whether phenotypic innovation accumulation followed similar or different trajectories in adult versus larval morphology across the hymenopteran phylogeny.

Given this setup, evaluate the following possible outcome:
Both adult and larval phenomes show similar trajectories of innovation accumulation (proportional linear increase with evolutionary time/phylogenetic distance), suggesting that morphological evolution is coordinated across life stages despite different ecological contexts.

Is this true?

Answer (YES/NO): NO